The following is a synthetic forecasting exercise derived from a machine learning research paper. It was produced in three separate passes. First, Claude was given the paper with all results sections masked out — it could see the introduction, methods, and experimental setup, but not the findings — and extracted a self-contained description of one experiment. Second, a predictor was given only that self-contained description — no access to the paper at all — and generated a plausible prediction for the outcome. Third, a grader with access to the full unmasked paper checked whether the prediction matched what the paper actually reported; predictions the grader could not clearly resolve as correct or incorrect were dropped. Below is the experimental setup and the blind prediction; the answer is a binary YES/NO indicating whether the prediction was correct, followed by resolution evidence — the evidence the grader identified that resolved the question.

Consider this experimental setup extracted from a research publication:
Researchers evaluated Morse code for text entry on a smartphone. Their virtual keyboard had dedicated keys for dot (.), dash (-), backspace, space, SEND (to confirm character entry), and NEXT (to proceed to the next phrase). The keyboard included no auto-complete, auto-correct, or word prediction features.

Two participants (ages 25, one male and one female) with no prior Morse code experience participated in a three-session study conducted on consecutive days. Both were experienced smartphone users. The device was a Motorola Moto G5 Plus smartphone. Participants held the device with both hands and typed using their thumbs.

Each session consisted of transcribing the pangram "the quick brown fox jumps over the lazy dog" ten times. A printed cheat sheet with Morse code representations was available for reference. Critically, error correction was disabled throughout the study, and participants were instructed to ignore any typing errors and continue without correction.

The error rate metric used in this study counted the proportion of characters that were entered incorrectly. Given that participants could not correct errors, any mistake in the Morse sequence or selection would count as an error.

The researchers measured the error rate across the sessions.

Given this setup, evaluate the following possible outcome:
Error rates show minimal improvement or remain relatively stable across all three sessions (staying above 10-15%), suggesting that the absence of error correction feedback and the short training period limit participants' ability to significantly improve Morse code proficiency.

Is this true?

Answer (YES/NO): NO